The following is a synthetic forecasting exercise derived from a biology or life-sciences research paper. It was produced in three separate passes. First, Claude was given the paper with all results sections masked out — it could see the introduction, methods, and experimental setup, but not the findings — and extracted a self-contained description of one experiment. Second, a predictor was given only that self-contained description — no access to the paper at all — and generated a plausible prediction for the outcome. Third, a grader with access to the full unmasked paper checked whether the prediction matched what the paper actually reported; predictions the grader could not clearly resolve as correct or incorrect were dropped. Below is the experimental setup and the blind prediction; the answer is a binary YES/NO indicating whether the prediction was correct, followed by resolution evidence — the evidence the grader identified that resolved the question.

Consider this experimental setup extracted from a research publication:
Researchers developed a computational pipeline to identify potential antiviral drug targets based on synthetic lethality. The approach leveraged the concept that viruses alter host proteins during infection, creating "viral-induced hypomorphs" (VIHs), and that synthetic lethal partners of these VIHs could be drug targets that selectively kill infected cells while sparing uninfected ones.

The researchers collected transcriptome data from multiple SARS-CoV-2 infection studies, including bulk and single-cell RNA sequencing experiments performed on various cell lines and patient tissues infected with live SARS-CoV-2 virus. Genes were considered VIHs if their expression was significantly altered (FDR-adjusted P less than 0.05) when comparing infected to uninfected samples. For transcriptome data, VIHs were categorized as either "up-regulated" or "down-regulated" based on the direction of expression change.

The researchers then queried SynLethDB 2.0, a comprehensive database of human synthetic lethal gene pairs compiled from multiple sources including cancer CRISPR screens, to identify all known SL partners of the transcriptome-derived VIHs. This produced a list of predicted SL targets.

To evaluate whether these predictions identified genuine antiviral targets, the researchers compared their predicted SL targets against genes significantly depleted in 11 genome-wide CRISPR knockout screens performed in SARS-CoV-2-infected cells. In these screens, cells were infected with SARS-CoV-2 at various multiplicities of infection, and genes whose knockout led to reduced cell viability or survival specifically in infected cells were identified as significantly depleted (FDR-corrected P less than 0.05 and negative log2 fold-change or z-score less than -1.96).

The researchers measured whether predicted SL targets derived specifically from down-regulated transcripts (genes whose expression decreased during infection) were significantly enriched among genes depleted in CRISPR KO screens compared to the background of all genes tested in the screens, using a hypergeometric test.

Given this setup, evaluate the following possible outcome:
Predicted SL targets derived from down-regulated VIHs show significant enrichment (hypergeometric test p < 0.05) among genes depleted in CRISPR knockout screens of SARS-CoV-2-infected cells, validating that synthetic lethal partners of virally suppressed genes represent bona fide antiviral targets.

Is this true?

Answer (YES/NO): YES